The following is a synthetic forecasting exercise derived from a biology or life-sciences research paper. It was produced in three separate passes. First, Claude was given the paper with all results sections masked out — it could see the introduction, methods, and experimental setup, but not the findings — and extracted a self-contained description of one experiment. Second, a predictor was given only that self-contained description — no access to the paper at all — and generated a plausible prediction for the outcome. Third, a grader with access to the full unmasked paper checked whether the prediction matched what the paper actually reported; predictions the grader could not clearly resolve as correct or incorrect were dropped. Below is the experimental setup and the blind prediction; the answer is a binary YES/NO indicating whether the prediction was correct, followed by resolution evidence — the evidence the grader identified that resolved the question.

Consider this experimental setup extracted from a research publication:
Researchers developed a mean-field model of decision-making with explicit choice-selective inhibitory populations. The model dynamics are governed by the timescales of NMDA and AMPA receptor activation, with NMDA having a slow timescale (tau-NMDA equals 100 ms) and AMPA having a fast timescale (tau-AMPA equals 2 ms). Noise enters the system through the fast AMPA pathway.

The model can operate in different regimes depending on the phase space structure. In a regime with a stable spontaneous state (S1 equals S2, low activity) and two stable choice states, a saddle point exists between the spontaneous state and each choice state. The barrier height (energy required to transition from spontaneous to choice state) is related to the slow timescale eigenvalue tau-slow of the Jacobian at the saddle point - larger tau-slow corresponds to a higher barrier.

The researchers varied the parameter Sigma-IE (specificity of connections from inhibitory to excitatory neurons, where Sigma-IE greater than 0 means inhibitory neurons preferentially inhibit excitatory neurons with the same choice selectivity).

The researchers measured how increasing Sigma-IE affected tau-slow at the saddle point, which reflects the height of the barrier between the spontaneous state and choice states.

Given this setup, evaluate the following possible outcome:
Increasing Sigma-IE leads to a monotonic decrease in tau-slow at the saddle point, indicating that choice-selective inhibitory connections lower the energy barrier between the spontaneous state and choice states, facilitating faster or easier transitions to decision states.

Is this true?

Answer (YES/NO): NO